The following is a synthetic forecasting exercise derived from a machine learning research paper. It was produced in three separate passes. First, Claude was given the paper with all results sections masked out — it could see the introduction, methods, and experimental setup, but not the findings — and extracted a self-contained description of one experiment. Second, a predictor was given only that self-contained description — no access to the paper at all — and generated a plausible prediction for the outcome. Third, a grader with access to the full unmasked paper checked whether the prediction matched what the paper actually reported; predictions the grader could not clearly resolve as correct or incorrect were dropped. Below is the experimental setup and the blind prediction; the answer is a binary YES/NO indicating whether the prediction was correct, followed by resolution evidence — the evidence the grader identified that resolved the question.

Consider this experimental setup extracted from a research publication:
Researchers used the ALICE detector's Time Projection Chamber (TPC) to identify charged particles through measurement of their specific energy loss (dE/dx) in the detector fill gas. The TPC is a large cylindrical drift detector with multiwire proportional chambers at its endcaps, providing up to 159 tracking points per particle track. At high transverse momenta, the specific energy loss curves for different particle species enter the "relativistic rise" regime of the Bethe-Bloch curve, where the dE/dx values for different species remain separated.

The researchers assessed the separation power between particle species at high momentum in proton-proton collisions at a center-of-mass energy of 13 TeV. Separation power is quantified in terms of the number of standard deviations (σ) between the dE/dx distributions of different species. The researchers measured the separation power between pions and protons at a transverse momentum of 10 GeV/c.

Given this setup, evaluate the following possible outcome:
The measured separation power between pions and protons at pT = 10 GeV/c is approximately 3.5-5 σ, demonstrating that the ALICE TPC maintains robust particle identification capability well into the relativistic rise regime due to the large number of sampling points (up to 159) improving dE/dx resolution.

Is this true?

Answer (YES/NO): YES